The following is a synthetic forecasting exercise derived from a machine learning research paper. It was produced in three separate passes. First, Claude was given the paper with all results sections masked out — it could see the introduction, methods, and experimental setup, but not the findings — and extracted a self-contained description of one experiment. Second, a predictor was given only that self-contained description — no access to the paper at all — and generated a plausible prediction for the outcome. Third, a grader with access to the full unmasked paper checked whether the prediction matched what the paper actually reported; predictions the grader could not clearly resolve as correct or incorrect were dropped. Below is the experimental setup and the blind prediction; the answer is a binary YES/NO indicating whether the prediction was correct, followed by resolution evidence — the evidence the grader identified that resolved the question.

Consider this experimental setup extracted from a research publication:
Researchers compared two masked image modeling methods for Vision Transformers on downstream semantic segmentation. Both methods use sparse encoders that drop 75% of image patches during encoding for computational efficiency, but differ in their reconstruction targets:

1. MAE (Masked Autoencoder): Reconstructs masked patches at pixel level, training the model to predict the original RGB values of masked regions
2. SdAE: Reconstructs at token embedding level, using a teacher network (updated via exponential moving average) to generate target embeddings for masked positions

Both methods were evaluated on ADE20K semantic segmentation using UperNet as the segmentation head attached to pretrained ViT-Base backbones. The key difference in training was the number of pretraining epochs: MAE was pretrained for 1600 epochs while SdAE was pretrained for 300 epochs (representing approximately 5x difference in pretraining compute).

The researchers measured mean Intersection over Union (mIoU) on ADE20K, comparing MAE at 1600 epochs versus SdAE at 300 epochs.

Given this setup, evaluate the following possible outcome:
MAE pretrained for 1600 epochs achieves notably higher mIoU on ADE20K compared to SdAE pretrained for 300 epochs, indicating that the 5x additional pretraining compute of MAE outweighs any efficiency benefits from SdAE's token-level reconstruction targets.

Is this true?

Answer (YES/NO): NO